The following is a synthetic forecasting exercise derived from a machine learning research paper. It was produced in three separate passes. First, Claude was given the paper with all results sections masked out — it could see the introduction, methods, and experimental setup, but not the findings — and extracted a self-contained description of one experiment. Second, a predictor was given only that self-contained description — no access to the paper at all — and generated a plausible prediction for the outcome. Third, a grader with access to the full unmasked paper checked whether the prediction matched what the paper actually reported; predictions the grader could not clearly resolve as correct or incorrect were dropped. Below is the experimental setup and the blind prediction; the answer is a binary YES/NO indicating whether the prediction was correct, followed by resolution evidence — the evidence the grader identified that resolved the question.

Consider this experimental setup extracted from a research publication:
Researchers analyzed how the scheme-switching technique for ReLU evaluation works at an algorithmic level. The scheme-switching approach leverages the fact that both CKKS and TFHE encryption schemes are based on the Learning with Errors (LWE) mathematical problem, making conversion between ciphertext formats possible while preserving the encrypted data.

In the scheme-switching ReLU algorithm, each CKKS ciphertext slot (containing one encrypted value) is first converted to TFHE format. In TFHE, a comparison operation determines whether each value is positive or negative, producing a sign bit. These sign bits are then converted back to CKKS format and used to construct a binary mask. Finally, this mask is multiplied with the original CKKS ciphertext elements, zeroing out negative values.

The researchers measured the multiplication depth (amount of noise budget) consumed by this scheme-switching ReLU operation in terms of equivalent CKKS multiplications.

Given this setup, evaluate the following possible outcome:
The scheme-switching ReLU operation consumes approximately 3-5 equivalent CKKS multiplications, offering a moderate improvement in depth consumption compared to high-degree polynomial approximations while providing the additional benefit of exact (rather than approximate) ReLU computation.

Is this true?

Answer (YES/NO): NO